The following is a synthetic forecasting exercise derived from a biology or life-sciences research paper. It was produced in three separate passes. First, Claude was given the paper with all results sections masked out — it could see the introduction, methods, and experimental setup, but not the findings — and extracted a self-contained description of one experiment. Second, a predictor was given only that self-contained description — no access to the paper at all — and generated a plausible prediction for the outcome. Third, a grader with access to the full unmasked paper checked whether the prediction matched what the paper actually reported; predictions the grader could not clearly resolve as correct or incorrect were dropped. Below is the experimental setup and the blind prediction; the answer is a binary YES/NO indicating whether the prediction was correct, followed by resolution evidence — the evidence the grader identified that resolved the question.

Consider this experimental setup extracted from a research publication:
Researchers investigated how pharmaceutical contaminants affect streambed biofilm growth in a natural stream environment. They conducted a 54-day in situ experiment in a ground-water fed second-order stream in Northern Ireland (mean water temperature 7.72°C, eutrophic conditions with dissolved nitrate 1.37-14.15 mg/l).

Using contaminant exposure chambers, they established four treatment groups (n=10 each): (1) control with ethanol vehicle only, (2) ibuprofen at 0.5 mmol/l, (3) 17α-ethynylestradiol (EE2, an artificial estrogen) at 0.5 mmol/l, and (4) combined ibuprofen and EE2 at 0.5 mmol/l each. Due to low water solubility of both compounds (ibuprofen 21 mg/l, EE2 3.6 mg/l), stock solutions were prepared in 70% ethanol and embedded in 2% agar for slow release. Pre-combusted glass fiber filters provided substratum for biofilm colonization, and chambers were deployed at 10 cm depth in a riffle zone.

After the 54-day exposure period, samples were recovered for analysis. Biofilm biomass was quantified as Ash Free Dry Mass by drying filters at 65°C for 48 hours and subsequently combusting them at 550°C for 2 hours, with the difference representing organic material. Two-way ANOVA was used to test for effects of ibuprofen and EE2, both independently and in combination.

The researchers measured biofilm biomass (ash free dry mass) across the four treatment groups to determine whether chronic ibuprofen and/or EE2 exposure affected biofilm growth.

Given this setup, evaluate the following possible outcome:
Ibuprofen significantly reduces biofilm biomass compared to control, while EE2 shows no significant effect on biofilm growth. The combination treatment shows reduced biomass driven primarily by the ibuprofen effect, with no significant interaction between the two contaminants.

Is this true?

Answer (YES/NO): NO